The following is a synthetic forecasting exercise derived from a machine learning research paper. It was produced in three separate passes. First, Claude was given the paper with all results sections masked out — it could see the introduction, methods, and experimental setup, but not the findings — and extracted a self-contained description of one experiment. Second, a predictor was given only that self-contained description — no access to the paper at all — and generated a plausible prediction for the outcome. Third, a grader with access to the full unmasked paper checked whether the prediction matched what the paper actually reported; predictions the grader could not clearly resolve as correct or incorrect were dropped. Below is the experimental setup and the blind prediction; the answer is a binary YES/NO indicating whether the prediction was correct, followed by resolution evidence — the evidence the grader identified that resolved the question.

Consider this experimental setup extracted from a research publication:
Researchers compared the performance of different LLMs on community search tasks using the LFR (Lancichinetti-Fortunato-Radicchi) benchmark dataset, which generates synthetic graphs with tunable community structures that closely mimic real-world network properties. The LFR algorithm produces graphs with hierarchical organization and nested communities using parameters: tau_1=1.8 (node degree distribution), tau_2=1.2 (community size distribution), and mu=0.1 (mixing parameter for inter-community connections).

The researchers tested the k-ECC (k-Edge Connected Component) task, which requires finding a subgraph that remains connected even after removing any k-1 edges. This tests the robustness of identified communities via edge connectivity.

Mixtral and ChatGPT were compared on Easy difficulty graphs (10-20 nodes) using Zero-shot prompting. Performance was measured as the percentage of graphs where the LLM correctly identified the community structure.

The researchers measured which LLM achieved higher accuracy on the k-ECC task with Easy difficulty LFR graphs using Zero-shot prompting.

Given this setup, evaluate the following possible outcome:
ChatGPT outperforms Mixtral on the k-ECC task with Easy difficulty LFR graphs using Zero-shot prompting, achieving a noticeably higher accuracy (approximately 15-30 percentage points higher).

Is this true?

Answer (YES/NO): NO